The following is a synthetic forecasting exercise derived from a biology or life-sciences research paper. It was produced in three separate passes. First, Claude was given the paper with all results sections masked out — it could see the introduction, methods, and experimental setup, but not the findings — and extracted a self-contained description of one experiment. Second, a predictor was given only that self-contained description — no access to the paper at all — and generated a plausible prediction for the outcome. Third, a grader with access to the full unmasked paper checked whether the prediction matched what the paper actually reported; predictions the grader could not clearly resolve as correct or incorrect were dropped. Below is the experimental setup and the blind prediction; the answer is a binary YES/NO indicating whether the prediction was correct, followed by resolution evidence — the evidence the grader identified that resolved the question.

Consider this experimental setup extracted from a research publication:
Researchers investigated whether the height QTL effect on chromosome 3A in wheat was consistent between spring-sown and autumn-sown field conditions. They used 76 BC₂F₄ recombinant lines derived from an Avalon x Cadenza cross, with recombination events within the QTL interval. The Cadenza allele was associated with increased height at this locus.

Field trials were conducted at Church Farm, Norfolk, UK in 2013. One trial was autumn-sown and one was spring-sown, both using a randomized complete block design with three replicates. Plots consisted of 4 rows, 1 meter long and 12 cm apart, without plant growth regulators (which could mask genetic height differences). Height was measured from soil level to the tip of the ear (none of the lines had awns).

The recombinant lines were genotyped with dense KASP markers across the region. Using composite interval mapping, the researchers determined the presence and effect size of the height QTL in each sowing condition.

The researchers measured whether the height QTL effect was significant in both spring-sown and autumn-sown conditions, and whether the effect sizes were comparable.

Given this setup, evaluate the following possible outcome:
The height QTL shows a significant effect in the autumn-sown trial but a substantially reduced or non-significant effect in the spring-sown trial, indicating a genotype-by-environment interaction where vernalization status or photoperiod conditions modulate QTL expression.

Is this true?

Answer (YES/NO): NO